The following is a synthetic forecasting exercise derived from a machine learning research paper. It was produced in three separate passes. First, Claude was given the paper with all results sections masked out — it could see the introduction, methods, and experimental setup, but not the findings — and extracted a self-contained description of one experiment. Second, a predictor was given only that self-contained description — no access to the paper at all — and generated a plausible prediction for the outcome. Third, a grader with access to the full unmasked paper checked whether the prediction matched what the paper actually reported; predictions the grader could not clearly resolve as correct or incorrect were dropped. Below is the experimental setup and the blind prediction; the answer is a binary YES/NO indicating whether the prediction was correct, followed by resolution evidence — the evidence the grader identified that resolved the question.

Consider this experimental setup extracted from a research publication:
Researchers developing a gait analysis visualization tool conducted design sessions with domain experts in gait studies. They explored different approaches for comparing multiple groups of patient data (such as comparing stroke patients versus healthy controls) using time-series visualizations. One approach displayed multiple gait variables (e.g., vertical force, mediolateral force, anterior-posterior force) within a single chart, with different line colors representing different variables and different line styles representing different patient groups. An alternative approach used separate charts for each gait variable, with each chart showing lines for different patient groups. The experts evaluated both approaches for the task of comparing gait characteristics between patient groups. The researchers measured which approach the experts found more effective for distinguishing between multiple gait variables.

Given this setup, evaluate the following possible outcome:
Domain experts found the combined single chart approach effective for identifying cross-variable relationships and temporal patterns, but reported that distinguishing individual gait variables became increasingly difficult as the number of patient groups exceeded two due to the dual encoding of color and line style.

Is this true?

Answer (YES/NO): NO